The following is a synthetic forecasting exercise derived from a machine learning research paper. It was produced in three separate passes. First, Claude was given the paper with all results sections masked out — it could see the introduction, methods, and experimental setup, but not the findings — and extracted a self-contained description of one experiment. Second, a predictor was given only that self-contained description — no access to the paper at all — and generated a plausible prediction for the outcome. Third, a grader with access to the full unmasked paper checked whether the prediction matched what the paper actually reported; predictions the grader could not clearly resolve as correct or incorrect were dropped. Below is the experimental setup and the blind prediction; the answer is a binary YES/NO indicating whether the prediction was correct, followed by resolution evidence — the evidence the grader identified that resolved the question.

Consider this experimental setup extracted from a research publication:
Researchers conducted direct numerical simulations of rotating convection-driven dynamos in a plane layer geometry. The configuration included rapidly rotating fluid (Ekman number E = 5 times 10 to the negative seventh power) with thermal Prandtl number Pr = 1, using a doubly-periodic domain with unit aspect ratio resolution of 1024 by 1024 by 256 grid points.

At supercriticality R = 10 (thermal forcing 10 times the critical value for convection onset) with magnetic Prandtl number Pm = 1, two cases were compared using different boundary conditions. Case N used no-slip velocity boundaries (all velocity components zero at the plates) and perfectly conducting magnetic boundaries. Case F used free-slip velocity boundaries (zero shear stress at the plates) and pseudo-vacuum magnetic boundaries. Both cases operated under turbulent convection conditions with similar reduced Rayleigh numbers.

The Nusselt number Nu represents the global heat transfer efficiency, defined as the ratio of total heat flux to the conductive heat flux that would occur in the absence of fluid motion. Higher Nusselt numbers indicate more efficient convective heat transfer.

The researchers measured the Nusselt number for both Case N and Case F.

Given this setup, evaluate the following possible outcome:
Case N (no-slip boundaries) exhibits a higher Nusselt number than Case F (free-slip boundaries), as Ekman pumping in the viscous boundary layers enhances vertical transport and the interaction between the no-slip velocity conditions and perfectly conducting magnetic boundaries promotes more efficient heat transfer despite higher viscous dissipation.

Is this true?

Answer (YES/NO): NO